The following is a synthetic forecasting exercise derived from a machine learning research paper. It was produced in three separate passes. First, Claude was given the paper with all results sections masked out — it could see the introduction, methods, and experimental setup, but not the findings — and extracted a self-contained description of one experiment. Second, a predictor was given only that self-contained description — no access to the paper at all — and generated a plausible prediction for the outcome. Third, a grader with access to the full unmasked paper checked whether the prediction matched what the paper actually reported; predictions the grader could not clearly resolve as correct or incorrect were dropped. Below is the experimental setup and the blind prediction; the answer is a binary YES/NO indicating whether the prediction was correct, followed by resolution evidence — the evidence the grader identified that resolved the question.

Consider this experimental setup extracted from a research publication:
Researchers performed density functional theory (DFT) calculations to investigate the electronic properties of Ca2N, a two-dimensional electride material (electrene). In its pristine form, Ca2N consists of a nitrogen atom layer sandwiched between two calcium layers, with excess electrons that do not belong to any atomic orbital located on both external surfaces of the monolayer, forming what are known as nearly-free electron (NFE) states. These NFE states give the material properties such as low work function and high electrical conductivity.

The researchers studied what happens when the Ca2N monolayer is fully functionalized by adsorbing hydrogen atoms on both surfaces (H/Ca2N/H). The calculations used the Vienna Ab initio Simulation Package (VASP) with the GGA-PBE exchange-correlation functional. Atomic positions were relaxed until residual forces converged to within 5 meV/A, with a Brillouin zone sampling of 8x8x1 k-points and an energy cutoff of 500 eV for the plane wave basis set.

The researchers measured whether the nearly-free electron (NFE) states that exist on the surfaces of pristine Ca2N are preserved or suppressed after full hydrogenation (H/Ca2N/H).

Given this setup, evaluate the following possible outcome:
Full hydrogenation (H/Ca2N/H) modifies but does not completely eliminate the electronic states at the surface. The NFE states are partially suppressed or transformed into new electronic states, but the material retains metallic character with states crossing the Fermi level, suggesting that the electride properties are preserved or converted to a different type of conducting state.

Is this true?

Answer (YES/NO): NO